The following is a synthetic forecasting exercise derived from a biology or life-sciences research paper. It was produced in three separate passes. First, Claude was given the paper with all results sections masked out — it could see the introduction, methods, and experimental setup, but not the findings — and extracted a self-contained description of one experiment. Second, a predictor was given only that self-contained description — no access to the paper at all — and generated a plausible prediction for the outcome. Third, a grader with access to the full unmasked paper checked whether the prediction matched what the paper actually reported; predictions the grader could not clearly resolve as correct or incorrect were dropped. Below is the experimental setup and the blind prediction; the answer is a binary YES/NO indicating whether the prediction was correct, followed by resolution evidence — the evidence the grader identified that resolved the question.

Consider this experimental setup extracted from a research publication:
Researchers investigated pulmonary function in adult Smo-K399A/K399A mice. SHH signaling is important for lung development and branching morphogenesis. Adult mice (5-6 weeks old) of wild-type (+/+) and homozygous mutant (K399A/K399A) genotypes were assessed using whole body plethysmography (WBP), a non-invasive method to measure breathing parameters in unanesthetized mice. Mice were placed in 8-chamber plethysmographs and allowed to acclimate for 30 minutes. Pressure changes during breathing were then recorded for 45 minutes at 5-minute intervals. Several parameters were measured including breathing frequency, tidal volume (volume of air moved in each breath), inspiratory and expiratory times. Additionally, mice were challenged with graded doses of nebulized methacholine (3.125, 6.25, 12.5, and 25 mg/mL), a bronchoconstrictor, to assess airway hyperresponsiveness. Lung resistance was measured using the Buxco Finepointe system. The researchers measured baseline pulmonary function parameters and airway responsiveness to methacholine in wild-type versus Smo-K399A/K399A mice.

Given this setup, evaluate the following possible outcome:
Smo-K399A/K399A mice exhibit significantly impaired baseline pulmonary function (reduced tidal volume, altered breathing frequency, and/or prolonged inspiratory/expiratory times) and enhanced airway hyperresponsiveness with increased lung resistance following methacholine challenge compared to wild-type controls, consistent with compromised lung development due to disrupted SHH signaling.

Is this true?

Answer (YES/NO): NO